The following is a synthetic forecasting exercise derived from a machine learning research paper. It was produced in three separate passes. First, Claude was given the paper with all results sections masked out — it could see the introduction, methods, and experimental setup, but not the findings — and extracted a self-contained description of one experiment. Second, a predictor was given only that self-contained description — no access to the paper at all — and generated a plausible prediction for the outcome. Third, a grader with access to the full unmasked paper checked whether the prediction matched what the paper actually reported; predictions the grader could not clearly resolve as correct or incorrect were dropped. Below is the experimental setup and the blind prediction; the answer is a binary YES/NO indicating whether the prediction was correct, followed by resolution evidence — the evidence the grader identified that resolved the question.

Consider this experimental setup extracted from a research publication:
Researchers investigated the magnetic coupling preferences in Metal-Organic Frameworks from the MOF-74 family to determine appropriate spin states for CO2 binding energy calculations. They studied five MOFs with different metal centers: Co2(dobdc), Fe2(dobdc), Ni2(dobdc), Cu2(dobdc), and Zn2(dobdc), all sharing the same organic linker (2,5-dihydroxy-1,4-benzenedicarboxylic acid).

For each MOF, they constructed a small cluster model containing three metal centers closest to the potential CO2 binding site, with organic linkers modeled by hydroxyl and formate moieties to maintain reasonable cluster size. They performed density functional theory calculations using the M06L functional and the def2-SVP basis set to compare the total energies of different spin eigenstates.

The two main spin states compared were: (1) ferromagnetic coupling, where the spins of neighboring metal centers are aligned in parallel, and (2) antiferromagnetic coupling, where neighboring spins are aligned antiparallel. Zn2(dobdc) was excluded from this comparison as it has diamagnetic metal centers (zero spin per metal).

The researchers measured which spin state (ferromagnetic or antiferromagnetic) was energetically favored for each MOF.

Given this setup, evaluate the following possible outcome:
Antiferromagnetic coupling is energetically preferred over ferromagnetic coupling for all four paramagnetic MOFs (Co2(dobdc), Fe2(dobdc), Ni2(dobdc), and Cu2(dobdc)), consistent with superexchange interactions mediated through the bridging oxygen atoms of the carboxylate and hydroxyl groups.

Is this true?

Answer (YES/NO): NO